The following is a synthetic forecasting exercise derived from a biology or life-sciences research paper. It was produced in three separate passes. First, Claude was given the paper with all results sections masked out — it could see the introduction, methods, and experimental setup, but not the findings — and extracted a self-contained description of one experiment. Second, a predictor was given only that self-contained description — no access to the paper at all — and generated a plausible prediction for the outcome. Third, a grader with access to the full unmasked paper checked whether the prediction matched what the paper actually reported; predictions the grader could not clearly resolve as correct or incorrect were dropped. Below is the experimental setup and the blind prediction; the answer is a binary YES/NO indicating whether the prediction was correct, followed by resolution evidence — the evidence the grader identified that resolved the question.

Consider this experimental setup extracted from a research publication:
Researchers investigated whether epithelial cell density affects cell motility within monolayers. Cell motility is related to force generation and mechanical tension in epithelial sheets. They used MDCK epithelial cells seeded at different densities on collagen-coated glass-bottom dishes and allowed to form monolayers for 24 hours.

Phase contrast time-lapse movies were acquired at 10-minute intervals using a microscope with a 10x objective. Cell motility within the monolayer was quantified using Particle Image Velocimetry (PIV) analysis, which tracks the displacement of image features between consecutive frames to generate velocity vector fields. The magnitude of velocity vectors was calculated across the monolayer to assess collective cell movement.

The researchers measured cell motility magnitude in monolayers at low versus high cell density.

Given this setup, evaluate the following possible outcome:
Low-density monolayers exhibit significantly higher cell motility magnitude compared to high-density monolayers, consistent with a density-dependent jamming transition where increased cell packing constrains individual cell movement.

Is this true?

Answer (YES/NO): YES